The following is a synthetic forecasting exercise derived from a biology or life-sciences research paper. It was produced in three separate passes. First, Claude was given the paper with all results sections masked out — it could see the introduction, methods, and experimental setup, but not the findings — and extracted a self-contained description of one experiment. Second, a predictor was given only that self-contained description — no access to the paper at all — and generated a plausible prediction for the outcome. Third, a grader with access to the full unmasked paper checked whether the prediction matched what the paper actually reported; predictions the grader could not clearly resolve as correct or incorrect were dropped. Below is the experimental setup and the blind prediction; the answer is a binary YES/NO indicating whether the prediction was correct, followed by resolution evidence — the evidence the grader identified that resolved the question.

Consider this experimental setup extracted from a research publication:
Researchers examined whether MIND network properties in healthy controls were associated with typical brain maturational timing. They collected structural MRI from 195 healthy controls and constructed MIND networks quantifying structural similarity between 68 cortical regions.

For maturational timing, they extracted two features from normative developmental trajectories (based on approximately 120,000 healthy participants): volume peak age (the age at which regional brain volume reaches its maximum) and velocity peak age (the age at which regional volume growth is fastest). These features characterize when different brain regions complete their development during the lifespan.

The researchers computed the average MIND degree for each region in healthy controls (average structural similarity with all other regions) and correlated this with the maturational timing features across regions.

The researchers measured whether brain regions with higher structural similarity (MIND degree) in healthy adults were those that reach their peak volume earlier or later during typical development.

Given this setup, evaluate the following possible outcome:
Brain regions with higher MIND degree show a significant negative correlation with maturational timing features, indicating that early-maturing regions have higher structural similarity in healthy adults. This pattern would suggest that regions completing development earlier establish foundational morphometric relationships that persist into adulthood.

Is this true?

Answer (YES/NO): YES